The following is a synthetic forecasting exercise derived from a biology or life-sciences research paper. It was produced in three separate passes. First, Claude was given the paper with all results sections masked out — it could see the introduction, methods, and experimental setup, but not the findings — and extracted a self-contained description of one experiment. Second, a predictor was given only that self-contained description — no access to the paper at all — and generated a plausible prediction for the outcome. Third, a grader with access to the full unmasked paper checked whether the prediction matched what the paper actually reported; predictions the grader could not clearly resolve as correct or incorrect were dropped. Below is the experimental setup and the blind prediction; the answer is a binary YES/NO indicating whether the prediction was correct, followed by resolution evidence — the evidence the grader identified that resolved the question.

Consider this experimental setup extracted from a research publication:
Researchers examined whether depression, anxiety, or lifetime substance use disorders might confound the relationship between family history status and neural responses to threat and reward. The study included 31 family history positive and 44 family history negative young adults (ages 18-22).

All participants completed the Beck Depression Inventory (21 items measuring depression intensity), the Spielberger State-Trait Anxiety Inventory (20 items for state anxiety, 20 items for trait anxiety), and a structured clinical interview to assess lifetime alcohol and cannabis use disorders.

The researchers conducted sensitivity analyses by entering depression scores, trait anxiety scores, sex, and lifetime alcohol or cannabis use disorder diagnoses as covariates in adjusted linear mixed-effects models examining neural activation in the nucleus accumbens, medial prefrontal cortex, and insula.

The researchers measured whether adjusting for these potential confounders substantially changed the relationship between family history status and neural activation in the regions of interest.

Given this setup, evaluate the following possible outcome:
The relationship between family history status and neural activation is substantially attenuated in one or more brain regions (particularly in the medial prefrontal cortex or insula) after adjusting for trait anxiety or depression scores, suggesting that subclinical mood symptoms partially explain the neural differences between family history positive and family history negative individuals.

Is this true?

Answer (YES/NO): NO